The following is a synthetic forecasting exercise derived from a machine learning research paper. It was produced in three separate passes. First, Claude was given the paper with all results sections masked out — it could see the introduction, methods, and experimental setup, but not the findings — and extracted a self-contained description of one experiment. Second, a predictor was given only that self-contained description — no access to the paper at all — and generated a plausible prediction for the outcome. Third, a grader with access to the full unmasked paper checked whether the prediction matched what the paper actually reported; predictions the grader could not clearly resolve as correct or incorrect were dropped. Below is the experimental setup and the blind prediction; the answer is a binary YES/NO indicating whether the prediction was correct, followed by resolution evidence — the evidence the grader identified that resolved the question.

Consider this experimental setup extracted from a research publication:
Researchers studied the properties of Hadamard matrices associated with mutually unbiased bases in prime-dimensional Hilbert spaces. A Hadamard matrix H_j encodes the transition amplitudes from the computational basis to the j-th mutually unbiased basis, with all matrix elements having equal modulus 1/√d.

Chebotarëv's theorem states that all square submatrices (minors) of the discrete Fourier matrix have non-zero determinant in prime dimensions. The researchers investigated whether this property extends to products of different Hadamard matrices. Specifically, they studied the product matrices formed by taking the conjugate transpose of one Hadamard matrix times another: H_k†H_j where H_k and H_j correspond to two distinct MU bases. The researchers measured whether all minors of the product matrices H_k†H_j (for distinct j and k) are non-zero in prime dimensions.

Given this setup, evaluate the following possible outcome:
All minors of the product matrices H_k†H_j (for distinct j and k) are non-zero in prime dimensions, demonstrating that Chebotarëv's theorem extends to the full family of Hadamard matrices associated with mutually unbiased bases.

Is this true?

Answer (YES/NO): YES